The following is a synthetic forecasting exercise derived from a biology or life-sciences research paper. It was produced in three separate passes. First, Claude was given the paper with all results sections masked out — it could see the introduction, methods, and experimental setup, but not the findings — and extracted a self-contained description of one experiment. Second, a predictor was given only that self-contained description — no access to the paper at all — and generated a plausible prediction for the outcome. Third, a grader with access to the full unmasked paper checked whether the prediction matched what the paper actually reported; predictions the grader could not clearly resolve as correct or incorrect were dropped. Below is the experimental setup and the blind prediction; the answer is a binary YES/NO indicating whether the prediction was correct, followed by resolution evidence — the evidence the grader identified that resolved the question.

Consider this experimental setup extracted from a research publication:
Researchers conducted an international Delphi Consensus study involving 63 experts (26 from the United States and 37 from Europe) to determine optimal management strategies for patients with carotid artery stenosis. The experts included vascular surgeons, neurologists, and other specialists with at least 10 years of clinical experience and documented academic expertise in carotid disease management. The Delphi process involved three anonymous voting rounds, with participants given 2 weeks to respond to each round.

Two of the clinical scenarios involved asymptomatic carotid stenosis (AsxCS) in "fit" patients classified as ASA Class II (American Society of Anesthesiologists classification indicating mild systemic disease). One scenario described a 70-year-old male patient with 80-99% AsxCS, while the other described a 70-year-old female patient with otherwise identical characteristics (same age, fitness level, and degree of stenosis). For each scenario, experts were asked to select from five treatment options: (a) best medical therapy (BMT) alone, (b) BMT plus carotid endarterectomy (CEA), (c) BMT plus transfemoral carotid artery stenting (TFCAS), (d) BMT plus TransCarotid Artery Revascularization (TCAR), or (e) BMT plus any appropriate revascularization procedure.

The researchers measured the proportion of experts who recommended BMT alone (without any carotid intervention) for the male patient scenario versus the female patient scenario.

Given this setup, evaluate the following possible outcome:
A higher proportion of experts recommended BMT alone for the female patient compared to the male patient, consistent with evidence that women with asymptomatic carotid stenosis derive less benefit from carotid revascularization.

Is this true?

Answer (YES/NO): YES